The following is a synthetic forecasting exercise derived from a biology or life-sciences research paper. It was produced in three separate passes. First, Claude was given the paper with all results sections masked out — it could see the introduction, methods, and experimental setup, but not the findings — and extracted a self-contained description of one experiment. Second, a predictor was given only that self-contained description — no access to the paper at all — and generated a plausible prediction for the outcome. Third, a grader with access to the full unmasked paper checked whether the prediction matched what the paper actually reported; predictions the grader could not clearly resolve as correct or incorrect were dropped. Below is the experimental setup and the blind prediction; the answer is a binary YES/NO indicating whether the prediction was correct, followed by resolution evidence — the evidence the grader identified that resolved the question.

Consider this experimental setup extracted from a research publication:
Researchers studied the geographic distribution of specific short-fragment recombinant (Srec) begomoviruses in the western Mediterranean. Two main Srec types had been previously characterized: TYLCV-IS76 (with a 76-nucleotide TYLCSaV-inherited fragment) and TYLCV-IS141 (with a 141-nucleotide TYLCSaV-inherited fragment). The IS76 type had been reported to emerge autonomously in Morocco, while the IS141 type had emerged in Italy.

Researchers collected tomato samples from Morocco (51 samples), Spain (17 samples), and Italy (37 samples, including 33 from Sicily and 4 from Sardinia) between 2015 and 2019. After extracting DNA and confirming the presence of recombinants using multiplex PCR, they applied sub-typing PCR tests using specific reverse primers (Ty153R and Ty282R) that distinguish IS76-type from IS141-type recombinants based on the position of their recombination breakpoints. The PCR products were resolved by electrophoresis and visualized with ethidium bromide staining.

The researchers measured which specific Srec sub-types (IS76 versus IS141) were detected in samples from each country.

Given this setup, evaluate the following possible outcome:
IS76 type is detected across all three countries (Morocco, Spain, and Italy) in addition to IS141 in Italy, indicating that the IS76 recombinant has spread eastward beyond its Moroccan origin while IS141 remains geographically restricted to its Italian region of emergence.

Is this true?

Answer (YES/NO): NO